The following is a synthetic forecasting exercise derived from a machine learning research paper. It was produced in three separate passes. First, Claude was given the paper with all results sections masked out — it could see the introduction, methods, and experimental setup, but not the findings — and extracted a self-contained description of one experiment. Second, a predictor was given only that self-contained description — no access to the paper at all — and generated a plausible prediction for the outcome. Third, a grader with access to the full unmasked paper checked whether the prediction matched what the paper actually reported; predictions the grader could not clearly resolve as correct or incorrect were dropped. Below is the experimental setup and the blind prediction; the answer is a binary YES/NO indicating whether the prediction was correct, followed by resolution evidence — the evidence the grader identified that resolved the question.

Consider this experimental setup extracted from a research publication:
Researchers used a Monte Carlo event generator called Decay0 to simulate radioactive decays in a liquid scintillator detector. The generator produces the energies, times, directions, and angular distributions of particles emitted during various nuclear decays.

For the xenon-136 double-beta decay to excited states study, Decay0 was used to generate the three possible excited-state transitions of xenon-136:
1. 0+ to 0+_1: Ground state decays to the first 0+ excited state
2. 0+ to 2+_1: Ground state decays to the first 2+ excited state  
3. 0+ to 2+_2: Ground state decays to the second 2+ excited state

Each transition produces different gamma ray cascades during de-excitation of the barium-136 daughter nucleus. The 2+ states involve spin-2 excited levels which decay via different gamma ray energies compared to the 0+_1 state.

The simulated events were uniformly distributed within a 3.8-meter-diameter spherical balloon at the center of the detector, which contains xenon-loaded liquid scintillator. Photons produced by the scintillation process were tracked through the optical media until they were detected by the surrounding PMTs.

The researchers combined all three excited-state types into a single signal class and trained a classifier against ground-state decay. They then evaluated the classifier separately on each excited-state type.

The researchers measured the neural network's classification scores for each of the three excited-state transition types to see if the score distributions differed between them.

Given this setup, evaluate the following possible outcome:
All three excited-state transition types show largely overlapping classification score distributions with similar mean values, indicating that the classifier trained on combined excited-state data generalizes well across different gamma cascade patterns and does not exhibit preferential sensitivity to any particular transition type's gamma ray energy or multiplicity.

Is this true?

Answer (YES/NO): NO